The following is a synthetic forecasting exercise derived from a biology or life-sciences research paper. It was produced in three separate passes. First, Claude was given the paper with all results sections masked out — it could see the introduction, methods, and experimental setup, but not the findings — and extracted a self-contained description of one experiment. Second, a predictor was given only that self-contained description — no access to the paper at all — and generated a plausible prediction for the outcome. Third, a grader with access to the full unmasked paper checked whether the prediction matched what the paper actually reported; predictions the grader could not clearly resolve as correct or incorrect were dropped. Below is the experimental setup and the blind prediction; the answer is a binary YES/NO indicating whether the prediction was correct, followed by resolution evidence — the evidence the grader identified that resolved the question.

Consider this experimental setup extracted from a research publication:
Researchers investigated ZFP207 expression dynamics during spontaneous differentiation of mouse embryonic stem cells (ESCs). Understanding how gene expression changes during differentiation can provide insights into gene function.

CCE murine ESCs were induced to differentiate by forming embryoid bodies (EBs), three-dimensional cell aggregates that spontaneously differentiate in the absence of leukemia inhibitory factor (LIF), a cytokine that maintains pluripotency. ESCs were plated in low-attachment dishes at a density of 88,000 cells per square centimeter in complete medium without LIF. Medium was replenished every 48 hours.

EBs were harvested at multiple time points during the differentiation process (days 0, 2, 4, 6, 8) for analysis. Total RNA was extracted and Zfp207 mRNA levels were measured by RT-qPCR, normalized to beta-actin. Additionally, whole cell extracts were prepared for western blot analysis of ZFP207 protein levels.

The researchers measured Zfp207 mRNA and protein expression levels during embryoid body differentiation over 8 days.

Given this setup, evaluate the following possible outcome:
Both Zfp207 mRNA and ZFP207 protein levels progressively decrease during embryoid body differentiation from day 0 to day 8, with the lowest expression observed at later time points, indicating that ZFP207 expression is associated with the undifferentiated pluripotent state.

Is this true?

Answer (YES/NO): YES